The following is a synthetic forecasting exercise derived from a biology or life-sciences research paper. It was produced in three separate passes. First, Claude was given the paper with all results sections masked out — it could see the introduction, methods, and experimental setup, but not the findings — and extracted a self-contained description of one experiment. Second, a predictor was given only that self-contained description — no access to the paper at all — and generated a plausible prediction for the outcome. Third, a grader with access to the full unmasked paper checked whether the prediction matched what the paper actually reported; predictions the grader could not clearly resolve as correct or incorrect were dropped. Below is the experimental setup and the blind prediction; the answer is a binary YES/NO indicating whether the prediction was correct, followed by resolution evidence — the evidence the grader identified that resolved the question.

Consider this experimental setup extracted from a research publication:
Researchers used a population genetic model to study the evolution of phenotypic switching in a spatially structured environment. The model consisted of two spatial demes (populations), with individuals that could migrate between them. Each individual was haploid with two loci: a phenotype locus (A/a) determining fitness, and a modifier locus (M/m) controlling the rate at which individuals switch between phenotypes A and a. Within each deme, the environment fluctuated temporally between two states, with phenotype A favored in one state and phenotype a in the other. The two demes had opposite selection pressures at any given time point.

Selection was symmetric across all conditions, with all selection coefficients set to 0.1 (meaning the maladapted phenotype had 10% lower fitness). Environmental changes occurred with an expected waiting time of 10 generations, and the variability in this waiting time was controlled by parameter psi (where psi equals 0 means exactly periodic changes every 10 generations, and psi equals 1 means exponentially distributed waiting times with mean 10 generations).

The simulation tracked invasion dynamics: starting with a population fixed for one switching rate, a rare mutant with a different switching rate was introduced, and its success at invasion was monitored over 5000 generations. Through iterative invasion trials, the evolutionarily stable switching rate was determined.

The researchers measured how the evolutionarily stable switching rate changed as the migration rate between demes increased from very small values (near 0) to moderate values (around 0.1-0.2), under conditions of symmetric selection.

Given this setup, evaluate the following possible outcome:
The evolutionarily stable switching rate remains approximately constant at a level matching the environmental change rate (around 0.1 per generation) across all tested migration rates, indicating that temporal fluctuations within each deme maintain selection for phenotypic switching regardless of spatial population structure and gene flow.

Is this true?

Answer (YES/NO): NO